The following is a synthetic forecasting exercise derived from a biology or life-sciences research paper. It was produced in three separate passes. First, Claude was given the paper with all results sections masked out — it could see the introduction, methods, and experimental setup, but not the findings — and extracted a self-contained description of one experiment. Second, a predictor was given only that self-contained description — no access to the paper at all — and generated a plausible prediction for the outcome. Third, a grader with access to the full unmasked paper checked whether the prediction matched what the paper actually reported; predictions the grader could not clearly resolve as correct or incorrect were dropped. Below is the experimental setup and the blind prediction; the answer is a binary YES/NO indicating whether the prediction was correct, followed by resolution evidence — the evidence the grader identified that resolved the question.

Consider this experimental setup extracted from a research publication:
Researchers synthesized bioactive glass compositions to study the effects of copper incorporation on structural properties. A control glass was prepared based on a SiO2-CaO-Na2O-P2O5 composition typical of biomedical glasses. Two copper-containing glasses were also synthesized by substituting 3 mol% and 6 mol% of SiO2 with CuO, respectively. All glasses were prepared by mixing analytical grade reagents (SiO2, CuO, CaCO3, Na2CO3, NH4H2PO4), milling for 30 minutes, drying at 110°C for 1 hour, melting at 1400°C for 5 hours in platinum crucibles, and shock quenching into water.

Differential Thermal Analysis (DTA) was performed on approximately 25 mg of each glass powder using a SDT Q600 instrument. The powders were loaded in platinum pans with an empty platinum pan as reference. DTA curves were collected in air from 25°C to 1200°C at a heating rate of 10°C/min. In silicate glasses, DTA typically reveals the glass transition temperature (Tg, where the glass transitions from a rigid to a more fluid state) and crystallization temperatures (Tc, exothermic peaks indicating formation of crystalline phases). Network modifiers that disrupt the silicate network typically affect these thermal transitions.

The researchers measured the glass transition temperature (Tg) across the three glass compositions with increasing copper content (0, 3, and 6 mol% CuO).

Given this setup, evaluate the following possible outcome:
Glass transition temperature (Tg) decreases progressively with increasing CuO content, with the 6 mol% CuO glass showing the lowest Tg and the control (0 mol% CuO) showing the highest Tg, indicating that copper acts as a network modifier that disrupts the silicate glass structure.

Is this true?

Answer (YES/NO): YES